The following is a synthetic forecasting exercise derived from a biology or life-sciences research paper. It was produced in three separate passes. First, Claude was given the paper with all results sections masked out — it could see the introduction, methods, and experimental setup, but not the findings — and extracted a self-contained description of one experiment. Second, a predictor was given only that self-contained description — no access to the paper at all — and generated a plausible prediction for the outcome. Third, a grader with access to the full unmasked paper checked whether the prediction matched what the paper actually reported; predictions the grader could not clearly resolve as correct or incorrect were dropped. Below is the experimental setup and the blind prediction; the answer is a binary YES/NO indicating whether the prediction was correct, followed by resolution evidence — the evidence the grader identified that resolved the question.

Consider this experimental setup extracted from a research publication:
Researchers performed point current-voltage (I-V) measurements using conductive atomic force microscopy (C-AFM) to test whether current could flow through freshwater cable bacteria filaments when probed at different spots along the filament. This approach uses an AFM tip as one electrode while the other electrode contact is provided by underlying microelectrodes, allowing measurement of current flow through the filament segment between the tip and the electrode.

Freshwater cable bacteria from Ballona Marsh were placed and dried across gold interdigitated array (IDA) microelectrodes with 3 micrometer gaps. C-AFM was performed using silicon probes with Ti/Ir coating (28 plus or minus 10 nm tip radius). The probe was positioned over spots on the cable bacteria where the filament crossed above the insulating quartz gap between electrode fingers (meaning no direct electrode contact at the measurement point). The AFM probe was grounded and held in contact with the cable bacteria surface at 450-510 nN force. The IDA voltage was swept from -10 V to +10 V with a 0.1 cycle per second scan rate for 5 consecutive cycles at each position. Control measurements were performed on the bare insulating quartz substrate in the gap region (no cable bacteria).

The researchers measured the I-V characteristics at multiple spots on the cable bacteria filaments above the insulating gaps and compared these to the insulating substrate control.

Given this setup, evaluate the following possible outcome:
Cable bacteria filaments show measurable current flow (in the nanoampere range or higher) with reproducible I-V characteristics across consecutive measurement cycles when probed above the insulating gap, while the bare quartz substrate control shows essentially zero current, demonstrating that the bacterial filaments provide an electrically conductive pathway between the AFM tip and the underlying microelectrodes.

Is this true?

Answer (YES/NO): NO